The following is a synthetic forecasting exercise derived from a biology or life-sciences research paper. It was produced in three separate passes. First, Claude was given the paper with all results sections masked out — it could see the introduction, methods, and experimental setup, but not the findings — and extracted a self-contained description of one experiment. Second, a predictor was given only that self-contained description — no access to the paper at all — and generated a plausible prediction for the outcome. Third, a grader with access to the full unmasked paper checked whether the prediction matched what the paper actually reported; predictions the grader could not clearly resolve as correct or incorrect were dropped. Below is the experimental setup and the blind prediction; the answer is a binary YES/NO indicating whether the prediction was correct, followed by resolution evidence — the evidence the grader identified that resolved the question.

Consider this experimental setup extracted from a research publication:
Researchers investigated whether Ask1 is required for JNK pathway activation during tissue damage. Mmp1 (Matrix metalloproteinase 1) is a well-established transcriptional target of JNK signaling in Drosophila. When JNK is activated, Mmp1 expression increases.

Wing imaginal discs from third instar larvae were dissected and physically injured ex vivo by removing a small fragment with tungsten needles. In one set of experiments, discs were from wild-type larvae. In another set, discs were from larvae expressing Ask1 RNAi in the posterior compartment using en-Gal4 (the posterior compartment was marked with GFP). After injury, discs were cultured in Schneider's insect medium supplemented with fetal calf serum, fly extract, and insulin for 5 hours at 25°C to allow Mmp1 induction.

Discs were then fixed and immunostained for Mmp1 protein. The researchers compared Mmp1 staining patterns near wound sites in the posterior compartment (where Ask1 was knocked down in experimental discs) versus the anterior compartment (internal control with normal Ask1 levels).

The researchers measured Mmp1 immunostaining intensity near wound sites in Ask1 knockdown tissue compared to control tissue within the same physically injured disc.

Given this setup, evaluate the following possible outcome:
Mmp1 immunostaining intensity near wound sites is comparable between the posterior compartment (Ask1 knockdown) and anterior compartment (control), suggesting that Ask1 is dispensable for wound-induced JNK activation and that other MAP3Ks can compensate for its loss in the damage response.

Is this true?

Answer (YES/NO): NO